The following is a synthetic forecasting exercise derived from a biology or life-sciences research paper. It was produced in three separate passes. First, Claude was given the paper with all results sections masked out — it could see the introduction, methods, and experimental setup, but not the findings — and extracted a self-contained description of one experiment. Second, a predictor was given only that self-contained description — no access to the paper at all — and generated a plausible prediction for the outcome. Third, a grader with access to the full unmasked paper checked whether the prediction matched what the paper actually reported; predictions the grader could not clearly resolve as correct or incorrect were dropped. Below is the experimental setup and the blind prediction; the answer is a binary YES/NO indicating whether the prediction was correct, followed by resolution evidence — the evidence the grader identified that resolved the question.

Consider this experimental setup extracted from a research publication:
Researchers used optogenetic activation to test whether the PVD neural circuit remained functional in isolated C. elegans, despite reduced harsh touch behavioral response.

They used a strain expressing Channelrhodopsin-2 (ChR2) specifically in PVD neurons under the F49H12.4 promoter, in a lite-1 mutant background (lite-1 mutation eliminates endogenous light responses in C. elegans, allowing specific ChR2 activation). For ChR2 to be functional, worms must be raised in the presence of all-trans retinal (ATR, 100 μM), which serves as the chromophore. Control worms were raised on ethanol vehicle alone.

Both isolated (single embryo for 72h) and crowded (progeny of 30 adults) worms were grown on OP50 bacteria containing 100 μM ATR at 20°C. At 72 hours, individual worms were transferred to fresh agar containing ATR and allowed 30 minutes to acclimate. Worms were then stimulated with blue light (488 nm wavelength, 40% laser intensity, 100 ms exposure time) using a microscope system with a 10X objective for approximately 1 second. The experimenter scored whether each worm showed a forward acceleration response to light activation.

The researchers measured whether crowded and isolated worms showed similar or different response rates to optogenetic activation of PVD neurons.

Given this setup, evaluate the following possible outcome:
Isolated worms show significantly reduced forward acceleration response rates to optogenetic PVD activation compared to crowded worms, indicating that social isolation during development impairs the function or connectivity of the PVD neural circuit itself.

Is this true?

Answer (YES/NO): NO